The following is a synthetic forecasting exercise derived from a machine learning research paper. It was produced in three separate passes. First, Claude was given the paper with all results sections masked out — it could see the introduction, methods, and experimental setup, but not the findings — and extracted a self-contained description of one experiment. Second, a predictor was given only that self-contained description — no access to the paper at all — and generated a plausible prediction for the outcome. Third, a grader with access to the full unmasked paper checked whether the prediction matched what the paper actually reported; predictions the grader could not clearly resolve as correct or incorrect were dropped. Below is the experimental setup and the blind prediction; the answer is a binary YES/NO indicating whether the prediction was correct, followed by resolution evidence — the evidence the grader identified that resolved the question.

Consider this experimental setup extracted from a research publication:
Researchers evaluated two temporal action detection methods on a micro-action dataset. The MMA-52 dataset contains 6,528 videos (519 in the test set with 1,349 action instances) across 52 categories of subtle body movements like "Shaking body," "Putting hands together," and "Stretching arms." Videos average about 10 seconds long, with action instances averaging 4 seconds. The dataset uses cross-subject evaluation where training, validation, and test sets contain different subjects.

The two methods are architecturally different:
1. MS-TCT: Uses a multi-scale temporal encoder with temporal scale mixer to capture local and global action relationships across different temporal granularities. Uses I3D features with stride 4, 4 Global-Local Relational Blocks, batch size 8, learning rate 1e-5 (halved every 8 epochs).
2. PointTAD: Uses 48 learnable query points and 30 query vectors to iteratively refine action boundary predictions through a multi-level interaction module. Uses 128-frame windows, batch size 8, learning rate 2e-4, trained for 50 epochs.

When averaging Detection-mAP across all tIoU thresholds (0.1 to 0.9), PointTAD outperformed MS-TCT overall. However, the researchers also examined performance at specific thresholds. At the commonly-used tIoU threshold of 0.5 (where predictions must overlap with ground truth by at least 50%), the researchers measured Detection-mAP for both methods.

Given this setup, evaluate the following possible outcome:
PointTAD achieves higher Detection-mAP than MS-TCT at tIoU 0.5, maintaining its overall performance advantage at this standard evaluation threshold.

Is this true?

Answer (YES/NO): NO